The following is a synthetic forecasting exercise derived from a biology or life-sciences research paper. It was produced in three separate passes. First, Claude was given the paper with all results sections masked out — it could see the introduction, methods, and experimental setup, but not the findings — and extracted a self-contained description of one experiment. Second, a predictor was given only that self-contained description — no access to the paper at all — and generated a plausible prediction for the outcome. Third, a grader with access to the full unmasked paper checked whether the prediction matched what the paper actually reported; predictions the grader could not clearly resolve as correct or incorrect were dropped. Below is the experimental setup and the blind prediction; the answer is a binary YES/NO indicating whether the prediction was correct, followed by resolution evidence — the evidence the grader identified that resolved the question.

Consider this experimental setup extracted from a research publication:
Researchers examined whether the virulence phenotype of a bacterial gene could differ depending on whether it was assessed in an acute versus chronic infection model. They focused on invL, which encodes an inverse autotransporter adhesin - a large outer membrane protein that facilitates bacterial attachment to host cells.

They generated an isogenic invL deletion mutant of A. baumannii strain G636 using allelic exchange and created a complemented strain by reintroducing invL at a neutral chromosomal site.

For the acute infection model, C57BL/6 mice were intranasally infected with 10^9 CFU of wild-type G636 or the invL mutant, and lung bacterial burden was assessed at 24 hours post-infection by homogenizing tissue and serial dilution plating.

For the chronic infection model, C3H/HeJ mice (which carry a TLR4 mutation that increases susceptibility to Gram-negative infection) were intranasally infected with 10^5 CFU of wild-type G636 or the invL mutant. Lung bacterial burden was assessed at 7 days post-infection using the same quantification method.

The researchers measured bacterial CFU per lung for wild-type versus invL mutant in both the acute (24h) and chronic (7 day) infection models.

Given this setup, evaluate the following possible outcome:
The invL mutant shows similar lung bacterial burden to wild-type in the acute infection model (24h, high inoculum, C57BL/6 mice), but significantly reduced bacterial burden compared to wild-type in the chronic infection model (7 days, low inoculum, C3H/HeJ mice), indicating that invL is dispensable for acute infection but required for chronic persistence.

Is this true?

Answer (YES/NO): YES